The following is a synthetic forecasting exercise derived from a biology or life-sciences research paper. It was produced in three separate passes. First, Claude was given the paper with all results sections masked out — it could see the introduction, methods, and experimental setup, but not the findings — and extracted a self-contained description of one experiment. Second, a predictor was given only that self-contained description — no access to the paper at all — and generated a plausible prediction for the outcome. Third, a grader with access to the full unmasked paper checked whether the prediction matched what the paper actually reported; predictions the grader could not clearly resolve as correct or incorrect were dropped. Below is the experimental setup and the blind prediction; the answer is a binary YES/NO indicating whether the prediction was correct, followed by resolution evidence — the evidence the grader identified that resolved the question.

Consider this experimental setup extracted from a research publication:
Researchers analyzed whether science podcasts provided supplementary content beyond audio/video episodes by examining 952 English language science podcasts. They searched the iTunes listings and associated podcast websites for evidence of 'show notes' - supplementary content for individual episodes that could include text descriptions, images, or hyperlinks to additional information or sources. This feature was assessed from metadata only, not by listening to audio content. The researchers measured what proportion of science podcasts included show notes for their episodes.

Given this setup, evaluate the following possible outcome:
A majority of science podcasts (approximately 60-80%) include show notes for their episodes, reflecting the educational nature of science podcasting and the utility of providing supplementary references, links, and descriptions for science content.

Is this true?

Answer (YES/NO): NO